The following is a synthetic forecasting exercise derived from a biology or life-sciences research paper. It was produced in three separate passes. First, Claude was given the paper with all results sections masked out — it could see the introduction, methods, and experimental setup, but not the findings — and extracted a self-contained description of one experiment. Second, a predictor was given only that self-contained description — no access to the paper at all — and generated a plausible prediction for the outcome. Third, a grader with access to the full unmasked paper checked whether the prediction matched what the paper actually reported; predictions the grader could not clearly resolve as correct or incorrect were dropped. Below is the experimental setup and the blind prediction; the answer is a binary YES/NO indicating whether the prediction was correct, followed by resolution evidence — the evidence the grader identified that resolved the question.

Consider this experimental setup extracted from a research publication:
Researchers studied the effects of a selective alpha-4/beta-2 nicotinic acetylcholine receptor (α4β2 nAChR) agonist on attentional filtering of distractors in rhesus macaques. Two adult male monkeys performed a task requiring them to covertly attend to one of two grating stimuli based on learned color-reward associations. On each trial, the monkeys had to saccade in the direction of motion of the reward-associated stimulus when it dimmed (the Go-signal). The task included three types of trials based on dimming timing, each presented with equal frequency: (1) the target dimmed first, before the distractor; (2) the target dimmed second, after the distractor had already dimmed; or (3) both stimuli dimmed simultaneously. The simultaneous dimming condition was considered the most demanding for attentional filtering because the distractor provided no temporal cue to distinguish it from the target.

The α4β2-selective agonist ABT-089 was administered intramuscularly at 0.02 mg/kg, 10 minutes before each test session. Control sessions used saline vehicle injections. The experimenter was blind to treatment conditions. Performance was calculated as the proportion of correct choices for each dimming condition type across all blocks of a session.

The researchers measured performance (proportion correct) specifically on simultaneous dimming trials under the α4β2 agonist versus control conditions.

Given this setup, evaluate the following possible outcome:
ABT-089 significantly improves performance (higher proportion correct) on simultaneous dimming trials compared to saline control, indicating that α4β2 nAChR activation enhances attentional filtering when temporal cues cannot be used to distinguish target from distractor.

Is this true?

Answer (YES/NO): YES